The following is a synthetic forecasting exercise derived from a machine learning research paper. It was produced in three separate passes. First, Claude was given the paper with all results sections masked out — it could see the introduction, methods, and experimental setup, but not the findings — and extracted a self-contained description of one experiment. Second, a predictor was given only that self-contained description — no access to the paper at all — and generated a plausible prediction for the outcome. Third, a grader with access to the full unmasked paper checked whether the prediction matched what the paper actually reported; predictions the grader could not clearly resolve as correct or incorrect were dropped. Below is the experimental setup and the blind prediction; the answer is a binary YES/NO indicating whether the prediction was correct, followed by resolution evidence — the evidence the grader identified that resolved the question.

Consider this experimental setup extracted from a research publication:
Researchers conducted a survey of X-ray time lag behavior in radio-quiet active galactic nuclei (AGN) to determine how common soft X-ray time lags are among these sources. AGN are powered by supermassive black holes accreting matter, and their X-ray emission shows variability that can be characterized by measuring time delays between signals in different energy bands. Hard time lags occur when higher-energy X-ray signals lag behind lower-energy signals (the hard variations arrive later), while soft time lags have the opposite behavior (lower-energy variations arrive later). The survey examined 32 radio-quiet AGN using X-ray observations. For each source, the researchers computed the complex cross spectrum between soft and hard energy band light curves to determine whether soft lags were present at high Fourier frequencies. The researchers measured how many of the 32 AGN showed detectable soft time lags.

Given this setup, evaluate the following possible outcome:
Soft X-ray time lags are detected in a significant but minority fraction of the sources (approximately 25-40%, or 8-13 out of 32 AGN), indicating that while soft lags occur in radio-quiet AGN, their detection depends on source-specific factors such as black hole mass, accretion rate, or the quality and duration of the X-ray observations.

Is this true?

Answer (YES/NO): NO